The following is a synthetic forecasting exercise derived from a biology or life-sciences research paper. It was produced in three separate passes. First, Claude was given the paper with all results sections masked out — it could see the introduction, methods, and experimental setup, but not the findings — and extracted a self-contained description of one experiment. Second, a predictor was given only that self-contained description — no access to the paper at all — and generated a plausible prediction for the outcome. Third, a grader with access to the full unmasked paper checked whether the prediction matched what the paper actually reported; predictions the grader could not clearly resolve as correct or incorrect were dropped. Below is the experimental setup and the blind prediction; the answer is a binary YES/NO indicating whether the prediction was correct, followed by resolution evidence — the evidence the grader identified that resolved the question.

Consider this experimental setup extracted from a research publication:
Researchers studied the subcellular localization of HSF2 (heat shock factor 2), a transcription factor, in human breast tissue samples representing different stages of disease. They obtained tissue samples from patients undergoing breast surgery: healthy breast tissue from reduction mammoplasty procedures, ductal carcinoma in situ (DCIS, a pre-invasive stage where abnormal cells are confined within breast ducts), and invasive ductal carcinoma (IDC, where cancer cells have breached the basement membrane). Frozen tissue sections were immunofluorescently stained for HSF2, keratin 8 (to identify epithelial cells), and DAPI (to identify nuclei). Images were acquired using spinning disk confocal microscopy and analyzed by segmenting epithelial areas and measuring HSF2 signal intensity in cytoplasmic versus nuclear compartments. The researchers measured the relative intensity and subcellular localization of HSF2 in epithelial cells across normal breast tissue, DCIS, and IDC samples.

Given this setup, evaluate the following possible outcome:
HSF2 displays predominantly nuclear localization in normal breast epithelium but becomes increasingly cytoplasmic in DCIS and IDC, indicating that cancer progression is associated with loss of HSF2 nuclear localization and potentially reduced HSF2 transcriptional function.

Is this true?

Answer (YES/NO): NO